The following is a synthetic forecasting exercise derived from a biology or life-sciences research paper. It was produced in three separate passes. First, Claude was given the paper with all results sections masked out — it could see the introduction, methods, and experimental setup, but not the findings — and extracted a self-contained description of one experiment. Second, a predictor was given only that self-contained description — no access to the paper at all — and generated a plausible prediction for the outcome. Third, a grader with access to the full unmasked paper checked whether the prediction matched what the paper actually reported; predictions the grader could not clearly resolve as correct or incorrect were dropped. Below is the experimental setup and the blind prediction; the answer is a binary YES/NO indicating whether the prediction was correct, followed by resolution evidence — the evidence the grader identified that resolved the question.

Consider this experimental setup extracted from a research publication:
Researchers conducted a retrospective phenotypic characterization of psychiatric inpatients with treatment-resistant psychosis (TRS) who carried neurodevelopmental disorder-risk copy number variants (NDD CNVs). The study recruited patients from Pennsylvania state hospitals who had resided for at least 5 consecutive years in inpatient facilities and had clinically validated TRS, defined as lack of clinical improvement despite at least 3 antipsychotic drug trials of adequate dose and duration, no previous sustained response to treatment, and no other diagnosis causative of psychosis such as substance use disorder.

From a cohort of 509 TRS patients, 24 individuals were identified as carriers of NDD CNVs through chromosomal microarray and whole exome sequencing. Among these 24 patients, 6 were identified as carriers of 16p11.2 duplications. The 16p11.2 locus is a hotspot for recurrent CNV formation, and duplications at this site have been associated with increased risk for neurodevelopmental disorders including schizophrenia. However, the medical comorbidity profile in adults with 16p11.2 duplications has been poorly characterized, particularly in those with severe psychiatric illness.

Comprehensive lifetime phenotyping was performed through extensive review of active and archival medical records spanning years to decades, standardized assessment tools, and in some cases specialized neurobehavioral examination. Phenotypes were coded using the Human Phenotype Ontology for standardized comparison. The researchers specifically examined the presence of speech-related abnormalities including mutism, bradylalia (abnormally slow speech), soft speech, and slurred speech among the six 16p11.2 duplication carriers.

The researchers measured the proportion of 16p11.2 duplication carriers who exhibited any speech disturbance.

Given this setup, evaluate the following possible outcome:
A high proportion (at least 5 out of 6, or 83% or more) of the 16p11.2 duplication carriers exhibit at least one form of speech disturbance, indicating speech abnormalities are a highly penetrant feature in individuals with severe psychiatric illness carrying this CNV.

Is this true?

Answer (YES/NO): YES